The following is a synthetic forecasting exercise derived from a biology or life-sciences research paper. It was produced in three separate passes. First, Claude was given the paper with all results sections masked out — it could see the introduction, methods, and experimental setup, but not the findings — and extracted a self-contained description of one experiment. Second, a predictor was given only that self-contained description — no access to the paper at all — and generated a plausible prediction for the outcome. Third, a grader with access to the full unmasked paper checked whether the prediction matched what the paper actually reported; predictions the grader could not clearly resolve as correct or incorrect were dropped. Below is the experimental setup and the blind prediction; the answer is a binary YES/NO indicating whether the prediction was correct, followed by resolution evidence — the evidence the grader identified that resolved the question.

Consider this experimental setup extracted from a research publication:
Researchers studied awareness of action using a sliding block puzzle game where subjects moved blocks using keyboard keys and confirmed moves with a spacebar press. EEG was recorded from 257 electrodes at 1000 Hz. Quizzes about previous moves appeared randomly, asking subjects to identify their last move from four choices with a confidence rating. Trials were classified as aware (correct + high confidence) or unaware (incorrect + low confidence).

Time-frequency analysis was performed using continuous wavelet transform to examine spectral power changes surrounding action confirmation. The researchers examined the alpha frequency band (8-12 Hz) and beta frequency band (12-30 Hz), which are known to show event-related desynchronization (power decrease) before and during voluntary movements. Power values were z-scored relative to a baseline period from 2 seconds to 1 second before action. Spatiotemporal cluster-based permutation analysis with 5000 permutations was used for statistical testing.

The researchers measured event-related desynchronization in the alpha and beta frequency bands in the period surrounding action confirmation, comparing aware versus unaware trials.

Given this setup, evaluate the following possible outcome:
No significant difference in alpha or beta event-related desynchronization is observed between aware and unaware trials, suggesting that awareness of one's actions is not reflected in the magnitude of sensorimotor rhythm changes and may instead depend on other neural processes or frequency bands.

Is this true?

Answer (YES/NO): NO